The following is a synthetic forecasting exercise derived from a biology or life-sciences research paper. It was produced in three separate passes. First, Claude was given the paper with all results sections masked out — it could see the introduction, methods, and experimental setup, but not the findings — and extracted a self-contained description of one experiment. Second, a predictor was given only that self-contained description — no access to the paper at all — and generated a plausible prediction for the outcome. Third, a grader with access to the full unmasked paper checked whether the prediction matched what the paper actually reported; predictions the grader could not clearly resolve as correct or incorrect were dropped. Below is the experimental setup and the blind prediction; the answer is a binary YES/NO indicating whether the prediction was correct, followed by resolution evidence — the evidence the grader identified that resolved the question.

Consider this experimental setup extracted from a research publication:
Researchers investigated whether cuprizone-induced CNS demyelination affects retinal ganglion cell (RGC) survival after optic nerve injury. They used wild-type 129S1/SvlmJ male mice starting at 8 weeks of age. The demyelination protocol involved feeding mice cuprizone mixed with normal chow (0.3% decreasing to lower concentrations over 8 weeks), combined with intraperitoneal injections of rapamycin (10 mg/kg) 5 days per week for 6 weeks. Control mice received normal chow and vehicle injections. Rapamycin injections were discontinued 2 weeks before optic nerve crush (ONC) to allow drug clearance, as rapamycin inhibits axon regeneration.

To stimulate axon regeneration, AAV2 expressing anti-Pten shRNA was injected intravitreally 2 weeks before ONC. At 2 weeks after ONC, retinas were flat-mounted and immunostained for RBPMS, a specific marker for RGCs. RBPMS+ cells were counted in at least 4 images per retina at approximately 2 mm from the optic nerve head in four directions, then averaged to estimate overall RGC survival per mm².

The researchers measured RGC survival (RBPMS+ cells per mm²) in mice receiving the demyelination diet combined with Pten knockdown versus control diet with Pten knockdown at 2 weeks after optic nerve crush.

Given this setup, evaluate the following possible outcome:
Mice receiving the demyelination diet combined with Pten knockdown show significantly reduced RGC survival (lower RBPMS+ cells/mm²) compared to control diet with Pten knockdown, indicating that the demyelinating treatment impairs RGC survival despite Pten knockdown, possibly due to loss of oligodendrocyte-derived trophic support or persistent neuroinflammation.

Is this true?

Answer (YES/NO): NO